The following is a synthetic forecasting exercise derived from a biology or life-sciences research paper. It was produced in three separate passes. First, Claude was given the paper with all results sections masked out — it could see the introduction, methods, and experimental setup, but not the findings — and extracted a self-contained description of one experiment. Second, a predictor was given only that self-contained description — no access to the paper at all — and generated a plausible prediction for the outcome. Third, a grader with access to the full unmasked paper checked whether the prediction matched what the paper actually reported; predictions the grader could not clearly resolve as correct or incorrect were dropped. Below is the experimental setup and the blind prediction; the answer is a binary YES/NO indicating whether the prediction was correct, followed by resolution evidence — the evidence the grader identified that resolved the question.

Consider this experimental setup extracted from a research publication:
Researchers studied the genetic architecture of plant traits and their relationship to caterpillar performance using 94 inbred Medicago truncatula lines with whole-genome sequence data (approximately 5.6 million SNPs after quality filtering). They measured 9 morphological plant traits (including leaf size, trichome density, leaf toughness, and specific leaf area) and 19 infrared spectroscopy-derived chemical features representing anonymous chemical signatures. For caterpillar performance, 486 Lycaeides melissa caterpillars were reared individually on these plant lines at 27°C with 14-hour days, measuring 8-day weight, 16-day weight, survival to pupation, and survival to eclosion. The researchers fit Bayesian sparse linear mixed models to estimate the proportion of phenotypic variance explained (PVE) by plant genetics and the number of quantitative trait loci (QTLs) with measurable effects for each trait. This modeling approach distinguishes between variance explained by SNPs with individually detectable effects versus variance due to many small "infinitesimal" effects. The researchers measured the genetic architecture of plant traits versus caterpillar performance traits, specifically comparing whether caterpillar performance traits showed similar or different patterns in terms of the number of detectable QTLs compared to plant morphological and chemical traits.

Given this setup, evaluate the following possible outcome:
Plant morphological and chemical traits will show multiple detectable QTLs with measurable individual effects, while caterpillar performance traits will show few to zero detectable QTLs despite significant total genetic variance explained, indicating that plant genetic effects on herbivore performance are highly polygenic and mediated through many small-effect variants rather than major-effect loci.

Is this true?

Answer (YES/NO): NO